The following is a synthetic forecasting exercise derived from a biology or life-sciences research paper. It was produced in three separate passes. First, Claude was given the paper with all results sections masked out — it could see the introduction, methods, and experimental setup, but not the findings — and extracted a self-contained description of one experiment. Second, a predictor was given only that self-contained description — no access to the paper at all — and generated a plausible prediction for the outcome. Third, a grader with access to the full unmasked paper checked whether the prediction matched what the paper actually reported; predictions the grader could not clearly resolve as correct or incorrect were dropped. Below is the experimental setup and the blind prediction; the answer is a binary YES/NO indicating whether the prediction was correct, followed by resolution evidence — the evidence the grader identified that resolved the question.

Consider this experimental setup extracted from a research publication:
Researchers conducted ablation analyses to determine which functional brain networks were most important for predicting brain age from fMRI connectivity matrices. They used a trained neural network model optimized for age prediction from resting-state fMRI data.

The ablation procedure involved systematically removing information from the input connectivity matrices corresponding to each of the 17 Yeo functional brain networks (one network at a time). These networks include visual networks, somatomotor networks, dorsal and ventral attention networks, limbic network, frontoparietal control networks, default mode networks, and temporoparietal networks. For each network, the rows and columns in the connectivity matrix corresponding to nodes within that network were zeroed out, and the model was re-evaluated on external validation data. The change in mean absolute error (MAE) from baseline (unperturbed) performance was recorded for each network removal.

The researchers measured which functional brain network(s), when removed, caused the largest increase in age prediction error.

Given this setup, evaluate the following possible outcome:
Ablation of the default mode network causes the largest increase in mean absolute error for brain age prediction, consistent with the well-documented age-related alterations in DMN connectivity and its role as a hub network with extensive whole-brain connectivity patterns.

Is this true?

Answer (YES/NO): NO